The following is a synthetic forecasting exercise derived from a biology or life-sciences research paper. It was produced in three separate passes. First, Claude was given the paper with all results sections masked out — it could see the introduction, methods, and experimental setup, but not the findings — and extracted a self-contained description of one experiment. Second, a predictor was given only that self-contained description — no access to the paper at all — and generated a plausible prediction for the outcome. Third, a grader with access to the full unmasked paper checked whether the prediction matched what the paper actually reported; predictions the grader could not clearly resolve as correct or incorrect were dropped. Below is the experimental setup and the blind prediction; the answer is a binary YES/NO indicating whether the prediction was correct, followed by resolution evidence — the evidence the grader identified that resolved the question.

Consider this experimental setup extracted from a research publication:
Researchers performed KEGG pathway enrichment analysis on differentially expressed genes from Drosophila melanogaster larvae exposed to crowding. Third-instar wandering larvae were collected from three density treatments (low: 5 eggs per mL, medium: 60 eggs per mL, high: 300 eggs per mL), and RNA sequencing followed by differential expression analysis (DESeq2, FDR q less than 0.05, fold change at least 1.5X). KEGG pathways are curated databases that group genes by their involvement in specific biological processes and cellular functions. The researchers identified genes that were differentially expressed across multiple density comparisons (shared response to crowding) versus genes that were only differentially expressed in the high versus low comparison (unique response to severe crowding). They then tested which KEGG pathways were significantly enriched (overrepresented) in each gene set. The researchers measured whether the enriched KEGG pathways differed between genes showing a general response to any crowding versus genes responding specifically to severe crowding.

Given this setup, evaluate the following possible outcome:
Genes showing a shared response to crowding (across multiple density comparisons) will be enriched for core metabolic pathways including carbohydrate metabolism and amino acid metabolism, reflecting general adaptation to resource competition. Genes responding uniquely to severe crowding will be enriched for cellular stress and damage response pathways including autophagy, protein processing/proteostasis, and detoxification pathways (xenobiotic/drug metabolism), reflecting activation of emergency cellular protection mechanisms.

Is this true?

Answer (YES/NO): NO